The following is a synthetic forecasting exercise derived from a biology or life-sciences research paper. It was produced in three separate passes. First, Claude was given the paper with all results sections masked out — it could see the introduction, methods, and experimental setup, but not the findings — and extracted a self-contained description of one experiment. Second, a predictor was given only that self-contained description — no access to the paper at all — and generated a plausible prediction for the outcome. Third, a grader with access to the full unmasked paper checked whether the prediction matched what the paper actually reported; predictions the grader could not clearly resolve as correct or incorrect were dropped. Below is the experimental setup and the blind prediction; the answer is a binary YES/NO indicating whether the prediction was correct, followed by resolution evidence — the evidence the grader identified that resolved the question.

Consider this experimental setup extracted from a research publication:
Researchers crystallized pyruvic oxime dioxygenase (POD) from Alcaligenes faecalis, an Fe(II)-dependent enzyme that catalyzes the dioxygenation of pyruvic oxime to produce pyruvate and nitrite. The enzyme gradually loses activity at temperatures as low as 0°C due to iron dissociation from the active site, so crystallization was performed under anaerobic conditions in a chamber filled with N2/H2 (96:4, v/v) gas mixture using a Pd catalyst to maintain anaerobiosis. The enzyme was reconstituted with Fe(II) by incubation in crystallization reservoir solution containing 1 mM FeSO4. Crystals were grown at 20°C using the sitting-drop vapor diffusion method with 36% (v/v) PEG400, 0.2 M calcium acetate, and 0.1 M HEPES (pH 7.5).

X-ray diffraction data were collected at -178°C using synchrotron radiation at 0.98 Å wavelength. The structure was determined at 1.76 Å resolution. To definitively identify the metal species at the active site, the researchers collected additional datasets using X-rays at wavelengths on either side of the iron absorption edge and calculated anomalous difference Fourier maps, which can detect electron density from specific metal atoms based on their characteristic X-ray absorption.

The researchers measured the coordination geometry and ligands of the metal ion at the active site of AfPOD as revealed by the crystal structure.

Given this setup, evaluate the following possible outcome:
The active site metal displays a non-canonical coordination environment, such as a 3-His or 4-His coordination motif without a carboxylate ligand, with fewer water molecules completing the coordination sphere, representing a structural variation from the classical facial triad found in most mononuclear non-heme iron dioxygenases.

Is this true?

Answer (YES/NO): NO